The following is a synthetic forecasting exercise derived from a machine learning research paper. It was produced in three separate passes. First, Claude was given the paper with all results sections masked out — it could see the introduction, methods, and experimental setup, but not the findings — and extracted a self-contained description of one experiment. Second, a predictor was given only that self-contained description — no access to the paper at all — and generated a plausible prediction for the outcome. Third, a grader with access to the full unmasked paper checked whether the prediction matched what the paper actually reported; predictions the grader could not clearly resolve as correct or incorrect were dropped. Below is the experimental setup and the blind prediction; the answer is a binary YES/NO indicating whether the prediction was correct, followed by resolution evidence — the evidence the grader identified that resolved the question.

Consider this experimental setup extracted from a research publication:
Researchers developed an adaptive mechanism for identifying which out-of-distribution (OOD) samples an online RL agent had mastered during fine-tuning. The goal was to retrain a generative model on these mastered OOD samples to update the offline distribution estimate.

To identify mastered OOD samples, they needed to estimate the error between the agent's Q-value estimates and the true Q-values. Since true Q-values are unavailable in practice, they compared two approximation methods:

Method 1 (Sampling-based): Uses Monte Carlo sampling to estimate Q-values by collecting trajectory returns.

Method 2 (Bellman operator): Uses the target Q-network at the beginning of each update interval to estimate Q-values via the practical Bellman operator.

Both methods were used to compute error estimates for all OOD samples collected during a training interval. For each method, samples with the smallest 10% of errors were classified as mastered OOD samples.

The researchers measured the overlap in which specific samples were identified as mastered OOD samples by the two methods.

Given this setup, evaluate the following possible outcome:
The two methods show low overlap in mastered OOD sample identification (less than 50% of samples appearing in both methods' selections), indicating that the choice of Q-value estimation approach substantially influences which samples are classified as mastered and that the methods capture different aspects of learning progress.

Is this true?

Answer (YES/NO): NO